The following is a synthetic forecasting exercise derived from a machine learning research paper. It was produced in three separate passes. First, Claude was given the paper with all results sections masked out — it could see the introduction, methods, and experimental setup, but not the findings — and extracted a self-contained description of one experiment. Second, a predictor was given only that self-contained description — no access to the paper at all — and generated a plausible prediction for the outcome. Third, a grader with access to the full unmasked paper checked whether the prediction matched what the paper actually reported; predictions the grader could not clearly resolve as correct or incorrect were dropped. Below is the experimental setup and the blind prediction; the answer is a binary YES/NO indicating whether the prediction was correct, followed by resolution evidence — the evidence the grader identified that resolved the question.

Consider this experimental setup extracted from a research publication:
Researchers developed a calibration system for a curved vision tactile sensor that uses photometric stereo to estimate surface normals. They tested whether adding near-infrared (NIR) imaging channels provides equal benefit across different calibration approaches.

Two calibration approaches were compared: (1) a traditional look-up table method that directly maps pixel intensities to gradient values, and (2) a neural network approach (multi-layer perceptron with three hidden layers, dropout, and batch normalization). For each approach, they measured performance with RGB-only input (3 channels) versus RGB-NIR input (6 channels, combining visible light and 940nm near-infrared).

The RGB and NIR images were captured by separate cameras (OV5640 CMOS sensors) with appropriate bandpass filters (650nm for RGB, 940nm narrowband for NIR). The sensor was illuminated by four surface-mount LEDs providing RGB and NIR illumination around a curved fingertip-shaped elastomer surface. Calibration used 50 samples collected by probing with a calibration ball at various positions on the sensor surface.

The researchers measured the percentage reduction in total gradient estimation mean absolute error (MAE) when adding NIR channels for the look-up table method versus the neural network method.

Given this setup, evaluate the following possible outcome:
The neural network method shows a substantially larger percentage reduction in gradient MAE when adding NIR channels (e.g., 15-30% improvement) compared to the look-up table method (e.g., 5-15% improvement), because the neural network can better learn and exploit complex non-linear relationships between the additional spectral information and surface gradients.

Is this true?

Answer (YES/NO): NO